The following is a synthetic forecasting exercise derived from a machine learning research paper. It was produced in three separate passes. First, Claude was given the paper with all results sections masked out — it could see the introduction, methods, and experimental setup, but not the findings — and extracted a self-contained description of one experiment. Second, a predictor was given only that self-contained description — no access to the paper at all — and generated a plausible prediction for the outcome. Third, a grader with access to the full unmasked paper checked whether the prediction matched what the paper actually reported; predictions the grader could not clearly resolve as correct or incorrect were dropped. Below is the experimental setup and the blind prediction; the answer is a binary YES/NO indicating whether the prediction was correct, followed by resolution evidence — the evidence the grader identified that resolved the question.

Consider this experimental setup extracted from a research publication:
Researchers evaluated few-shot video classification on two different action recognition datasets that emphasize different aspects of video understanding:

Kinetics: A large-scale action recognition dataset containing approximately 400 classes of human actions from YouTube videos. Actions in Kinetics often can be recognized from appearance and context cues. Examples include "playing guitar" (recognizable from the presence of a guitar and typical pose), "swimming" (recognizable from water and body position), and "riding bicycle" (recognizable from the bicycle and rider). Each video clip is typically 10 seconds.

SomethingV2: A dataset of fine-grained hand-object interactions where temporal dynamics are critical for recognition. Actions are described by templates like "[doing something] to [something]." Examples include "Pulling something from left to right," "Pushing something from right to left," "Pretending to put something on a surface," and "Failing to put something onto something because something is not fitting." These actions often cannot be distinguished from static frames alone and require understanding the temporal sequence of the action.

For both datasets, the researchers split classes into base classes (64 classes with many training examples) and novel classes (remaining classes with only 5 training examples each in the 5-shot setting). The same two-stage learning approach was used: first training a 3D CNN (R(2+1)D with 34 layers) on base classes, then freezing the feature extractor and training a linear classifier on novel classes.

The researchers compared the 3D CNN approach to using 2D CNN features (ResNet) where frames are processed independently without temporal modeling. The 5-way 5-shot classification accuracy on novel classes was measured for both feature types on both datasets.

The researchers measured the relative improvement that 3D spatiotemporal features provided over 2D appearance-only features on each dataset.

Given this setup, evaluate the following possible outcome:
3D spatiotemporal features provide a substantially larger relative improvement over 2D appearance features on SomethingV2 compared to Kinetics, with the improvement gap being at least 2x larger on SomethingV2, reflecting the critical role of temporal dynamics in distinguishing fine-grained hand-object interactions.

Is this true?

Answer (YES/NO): YES